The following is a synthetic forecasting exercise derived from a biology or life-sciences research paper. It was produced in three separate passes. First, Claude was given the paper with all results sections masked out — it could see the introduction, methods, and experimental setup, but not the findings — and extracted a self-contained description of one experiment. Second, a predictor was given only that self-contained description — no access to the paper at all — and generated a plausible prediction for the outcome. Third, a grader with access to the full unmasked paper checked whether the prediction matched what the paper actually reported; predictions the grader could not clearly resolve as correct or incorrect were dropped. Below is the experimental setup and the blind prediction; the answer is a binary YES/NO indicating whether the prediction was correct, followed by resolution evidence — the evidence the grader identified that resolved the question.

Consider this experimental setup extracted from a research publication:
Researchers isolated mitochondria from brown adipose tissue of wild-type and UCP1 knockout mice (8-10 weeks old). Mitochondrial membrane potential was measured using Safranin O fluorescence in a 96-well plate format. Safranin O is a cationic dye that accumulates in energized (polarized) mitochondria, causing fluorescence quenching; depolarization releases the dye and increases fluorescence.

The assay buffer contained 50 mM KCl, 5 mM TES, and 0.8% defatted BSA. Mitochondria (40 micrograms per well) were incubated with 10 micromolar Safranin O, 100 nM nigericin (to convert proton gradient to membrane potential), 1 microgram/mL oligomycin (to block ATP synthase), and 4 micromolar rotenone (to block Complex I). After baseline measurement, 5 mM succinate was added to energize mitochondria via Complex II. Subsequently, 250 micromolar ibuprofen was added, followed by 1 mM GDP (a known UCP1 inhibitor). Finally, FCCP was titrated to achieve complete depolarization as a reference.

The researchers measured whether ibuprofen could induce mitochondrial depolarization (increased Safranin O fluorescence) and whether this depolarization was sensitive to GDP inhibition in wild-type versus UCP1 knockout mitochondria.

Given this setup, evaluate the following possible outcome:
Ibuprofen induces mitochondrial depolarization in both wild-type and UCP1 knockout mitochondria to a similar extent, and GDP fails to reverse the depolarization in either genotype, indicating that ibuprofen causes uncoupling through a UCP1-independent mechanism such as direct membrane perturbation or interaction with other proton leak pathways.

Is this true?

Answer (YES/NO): NO